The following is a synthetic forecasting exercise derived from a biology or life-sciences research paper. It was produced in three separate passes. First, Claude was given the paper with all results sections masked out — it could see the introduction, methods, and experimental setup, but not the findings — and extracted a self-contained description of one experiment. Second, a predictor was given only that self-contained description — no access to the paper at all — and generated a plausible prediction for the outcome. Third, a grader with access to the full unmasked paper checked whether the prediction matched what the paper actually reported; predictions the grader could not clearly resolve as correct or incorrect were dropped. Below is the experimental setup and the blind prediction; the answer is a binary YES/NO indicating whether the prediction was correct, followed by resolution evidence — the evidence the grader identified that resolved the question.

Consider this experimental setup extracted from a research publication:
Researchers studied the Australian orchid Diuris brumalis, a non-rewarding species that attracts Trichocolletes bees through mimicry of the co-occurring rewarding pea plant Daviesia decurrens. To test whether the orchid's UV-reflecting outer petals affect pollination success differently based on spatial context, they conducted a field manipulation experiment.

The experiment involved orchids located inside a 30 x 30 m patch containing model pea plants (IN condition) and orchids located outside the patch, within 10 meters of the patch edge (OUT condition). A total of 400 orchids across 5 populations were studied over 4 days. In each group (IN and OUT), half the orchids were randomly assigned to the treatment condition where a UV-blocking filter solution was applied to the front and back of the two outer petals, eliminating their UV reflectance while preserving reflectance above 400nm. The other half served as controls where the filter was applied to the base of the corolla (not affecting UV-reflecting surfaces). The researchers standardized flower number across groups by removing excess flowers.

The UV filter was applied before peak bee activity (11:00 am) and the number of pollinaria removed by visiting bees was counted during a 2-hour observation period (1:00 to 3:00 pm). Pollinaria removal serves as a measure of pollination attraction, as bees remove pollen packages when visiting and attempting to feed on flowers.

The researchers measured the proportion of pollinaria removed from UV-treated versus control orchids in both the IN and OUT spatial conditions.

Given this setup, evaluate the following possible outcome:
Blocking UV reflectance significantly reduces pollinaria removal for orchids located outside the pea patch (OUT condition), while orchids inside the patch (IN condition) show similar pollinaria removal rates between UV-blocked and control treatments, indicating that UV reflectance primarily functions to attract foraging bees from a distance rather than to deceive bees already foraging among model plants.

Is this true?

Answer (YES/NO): YES